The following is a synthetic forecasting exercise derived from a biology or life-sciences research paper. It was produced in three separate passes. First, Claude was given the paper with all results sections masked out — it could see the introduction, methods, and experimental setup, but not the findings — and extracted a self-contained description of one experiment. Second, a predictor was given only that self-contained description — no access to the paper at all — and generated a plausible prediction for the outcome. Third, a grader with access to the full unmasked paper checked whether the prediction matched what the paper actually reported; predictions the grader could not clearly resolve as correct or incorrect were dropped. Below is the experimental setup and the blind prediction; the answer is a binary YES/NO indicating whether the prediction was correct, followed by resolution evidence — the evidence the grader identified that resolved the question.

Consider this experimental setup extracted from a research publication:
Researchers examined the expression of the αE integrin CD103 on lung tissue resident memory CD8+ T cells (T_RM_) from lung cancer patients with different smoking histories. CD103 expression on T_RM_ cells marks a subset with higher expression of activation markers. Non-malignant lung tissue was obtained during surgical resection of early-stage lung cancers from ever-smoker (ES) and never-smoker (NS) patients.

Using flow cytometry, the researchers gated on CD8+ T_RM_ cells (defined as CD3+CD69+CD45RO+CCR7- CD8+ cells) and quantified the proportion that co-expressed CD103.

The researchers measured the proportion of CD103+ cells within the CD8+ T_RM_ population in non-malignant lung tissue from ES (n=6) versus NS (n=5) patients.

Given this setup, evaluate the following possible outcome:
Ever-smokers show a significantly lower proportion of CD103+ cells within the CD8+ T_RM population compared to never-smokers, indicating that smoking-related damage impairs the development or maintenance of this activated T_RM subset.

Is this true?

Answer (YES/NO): NO